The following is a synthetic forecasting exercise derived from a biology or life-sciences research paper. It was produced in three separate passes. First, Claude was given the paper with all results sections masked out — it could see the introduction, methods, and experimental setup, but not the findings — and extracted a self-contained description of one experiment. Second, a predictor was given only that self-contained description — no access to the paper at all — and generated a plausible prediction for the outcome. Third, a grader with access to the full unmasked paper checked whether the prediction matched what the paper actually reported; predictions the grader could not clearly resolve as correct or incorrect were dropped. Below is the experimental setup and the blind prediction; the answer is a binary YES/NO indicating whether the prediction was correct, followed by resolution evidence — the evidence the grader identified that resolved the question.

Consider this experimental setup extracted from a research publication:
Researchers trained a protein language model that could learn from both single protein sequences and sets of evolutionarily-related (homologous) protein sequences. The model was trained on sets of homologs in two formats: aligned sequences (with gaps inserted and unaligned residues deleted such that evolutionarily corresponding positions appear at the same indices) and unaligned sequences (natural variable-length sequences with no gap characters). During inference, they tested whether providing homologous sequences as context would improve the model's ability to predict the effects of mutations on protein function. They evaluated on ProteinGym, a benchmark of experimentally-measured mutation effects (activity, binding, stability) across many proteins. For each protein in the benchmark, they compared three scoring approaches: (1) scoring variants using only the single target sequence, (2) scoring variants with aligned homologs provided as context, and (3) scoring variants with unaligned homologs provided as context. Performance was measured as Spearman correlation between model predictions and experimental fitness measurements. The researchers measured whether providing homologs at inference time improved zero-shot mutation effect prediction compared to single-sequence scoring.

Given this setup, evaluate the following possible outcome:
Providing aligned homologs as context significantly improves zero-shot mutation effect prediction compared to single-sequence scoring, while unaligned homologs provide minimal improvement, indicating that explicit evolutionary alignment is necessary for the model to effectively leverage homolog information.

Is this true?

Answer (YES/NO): NO